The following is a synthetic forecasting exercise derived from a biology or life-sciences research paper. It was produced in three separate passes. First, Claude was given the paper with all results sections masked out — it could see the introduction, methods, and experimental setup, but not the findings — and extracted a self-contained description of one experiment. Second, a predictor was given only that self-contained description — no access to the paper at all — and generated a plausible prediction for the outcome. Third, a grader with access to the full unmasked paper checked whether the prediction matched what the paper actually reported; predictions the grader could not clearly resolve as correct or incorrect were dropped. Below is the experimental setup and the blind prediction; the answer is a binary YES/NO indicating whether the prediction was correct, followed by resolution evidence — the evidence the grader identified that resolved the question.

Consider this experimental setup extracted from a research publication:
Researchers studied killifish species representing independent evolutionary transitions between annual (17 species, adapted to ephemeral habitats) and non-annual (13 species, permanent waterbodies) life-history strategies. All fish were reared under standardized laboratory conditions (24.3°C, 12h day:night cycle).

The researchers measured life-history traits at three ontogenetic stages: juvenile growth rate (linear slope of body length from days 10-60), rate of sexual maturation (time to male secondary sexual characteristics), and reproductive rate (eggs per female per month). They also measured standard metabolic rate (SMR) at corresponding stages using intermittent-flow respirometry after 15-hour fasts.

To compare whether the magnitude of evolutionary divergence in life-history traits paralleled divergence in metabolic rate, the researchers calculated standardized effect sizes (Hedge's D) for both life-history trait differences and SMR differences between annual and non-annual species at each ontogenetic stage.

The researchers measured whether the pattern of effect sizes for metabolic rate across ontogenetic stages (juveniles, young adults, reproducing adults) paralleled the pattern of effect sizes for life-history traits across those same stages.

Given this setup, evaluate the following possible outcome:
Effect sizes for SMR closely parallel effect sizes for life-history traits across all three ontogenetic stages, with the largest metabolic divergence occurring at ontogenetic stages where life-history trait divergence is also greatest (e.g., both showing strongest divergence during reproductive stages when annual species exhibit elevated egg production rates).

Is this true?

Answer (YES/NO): NO